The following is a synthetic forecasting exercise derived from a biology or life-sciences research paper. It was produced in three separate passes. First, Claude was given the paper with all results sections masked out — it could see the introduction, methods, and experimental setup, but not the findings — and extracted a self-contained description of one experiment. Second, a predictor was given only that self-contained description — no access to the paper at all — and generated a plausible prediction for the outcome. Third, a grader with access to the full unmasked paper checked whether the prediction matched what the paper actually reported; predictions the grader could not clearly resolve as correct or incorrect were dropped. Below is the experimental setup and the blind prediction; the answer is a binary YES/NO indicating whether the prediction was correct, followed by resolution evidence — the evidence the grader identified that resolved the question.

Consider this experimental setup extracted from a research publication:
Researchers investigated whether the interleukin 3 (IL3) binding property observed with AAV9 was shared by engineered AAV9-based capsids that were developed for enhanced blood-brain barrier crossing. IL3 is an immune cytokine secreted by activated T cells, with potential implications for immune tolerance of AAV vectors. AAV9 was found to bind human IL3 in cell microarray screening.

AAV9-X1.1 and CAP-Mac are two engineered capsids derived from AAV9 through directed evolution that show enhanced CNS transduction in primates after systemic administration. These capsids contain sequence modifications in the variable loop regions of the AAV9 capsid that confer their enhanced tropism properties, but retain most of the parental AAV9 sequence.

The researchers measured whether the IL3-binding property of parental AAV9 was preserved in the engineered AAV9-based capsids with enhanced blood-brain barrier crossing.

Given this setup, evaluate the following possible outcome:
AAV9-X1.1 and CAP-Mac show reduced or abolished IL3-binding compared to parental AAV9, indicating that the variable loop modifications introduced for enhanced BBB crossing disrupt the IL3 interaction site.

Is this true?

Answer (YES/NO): NO